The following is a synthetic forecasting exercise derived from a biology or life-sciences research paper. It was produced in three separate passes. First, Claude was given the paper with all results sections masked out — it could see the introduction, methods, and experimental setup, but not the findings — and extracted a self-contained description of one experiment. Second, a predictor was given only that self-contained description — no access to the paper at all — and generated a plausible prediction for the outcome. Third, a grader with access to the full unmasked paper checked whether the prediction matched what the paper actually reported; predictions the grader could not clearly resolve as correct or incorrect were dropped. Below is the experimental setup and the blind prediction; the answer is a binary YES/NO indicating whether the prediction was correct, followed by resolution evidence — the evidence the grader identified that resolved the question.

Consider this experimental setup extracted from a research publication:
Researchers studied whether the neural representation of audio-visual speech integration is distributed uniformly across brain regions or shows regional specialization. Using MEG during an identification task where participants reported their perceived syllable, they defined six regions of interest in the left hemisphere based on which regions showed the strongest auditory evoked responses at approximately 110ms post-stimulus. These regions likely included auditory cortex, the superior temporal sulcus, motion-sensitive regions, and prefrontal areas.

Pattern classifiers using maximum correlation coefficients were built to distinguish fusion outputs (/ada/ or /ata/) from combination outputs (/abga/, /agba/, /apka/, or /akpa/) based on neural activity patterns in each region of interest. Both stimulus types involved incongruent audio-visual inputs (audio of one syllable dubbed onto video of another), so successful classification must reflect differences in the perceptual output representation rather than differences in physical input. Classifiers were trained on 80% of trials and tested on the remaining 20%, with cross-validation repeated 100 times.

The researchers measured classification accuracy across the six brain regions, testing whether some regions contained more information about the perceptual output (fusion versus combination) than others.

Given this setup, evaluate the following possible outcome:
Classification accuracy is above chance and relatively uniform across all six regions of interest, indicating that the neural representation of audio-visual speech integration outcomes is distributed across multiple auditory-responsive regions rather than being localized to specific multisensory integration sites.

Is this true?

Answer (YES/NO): NO